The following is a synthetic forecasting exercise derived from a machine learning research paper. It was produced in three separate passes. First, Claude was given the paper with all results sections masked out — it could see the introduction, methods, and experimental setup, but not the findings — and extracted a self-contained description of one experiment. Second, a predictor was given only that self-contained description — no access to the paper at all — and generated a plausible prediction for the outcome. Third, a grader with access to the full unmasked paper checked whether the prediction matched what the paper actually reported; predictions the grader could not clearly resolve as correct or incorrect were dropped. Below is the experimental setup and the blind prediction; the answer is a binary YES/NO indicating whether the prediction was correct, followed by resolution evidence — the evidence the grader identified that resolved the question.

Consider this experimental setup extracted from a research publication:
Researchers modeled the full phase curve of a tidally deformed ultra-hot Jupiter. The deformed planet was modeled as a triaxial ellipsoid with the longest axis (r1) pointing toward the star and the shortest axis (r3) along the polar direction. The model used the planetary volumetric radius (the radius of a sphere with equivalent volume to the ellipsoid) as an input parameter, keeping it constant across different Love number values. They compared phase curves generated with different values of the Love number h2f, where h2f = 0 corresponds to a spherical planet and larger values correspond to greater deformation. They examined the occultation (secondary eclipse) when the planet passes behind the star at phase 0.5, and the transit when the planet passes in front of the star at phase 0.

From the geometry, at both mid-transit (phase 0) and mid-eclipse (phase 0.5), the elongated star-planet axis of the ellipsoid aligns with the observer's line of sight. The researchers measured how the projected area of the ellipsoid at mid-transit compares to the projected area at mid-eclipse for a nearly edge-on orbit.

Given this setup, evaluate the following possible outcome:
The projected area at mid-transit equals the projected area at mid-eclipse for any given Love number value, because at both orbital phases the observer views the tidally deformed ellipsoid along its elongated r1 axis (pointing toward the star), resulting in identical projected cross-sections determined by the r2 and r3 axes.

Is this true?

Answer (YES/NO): YES